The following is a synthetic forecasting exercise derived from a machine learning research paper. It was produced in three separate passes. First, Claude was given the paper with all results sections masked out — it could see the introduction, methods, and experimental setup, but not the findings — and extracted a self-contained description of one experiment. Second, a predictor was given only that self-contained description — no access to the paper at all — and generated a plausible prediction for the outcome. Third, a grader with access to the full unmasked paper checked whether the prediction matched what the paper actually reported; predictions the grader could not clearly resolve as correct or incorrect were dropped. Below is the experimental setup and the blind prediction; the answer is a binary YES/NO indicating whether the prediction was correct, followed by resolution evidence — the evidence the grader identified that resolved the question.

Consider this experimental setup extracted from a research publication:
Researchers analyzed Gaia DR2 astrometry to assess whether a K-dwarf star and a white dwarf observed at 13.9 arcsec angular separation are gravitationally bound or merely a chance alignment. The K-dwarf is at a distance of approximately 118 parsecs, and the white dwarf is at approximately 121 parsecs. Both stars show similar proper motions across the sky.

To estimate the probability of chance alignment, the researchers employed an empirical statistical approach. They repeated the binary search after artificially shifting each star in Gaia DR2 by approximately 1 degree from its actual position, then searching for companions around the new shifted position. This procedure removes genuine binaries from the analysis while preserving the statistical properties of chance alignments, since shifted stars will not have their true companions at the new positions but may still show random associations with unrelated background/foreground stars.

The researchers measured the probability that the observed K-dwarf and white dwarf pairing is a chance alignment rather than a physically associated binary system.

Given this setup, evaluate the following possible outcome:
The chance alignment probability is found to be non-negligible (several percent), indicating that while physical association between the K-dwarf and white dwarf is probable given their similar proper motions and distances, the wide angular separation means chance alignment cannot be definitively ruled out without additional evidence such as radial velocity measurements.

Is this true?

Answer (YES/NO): NO